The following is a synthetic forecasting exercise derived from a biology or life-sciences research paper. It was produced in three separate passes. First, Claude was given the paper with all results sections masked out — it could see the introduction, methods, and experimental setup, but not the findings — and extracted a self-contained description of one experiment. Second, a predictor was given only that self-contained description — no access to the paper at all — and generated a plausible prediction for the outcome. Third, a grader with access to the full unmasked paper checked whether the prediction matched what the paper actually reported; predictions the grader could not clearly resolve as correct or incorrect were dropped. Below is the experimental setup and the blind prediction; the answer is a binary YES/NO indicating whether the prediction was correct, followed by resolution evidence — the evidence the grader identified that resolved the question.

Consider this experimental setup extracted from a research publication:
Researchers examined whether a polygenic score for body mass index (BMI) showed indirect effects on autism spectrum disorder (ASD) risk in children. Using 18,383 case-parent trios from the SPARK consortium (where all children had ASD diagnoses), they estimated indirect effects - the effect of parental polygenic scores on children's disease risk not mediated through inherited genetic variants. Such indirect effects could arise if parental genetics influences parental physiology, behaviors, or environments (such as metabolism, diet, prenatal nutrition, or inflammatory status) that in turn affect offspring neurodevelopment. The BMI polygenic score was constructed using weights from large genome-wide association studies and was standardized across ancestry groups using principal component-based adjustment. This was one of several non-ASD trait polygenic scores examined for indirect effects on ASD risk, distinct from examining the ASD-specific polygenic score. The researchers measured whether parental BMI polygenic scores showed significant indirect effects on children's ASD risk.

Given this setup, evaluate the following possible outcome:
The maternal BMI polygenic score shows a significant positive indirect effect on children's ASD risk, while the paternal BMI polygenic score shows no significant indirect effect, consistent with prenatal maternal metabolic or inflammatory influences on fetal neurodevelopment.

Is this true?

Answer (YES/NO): NO